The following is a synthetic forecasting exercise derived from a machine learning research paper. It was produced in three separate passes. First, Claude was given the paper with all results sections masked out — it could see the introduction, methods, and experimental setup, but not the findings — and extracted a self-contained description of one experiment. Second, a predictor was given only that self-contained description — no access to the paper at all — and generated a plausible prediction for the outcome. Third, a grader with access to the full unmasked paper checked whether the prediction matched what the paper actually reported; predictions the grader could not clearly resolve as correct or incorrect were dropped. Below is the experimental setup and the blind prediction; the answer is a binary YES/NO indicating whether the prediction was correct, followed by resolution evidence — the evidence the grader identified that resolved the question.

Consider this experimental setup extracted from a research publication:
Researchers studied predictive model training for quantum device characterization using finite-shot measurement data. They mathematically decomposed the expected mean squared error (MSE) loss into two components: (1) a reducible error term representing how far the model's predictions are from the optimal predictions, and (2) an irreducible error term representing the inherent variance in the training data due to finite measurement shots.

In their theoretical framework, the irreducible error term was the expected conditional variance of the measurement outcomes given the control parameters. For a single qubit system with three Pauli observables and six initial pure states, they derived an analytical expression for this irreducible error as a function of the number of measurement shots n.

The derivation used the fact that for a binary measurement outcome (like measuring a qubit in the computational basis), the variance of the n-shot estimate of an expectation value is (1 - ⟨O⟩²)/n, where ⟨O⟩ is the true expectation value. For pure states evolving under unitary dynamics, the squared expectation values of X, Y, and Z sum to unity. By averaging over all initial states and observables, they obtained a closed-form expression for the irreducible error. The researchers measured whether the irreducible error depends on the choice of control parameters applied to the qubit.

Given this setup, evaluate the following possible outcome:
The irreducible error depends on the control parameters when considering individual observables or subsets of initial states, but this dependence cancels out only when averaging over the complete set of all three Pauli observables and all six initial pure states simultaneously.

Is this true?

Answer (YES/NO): NO